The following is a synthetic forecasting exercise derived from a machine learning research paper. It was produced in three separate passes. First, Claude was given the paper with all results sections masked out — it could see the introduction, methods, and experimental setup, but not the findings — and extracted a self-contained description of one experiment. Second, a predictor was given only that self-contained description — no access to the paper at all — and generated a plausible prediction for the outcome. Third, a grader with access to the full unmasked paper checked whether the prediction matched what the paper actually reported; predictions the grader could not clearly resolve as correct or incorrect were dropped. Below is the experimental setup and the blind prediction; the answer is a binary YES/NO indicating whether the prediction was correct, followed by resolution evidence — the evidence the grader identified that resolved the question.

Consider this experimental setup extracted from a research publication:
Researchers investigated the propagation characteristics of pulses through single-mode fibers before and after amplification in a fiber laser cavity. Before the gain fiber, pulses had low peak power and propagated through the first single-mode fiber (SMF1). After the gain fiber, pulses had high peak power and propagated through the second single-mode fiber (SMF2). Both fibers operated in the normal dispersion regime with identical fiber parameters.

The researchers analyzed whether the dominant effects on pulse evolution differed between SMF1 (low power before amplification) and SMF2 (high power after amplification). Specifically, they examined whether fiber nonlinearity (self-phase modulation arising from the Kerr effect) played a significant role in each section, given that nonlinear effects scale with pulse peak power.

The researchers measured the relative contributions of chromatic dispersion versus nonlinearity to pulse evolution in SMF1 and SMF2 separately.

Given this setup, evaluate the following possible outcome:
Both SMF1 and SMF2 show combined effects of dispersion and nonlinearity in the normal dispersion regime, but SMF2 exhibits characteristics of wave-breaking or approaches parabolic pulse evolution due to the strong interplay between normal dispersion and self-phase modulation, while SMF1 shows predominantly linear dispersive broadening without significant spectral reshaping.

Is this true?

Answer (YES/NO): NO